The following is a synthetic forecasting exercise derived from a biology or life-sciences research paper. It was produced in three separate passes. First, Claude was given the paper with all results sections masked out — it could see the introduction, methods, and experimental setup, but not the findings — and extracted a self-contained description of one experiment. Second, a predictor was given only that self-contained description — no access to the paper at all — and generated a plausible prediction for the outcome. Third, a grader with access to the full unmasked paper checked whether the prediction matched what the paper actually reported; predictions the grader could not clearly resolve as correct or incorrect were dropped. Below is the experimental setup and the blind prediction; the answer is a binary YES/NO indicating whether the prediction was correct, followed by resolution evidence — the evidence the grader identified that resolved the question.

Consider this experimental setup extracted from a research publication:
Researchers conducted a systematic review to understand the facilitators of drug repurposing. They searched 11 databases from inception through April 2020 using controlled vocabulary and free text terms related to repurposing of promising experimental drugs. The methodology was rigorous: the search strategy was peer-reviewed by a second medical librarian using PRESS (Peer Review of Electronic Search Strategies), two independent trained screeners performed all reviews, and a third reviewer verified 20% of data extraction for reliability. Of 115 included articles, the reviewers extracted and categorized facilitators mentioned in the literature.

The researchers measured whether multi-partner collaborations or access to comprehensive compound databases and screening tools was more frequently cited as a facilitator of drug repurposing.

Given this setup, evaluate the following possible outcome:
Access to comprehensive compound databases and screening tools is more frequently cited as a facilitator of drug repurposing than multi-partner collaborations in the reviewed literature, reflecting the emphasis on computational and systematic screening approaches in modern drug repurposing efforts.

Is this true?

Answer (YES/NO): NO